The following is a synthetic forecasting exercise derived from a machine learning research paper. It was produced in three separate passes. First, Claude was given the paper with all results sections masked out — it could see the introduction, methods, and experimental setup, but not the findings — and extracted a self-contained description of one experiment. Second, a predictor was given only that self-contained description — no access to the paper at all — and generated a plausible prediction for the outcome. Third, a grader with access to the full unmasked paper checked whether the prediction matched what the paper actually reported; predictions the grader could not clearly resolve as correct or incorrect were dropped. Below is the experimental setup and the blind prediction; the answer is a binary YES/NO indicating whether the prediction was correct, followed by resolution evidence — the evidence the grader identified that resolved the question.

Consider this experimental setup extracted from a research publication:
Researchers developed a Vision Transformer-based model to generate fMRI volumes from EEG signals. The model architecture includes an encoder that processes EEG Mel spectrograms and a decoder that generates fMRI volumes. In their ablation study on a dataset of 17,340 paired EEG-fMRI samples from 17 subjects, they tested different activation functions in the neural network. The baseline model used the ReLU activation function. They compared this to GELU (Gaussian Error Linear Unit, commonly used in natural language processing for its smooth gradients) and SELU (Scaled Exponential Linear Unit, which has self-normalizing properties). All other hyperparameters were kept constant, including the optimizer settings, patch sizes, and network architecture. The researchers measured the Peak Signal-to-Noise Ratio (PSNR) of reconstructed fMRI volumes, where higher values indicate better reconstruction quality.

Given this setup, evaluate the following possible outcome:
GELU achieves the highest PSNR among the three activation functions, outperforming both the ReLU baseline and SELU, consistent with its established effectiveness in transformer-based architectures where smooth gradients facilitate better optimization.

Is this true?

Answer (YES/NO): NO